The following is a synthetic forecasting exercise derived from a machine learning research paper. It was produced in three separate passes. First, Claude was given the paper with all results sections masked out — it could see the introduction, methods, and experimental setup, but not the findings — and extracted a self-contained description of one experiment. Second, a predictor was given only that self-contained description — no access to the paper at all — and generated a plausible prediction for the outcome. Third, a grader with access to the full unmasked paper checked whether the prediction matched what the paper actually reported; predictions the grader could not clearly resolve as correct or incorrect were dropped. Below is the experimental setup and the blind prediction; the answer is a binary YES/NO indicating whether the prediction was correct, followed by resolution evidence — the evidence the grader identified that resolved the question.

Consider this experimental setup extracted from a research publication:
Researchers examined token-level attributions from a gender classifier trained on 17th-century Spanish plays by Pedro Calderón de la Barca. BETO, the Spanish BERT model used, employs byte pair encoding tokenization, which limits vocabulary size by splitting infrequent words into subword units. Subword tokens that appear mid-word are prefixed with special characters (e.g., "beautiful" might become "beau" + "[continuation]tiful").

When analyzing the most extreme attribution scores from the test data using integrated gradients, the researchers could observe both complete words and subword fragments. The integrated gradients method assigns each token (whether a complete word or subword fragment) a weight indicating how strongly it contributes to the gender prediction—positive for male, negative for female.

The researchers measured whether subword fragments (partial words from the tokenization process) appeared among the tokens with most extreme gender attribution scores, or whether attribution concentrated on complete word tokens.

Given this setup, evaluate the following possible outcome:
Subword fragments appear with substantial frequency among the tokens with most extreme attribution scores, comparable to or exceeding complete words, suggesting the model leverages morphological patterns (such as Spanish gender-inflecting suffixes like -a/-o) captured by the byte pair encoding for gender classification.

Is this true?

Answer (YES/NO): NO